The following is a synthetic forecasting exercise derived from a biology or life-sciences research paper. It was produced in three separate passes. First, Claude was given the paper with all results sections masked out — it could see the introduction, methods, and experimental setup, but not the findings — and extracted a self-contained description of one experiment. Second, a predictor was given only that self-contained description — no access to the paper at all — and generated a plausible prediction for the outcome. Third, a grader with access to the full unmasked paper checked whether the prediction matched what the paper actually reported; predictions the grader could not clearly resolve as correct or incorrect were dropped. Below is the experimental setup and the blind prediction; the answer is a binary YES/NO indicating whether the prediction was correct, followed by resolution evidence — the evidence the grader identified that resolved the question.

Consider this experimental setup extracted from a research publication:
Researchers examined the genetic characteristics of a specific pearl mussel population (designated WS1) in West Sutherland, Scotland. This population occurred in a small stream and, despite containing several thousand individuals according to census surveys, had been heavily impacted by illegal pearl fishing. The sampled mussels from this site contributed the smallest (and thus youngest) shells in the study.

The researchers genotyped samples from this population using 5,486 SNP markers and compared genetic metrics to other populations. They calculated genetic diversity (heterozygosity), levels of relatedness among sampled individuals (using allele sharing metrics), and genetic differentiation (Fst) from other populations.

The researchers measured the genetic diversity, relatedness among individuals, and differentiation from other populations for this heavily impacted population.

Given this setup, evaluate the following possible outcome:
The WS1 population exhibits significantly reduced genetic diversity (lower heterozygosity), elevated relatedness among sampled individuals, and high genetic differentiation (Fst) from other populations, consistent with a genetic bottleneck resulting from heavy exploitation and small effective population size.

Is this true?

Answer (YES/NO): YES